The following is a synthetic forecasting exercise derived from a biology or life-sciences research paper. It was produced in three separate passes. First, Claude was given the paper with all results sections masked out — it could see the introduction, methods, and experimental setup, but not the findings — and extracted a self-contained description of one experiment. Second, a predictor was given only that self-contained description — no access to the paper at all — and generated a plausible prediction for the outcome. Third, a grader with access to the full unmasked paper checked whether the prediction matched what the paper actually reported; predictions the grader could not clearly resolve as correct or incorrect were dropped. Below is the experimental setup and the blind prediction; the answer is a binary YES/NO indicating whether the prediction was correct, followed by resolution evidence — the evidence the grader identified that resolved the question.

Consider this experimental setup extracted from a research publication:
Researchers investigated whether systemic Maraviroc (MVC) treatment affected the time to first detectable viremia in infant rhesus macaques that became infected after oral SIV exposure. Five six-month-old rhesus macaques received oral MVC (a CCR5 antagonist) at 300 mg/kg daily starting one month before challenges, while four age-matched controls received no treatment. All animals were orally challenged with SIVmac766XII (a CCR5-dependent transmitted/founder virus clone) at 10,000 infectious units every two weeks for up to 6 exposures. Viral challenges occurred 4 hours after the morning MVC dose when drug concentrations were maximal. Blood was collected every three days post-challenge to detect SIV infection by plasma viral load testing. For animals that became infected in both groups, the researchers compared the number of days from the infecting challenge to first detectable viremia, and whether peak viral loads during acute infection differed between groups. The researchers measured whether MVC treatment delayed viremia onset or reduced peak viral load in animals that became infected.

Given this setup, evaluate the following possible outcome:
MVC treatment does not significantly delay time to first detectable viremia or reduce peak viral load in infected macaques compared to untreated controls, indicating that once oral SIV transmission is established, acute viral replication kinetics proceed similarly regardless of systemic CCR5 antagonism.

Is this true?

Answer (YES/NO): NO